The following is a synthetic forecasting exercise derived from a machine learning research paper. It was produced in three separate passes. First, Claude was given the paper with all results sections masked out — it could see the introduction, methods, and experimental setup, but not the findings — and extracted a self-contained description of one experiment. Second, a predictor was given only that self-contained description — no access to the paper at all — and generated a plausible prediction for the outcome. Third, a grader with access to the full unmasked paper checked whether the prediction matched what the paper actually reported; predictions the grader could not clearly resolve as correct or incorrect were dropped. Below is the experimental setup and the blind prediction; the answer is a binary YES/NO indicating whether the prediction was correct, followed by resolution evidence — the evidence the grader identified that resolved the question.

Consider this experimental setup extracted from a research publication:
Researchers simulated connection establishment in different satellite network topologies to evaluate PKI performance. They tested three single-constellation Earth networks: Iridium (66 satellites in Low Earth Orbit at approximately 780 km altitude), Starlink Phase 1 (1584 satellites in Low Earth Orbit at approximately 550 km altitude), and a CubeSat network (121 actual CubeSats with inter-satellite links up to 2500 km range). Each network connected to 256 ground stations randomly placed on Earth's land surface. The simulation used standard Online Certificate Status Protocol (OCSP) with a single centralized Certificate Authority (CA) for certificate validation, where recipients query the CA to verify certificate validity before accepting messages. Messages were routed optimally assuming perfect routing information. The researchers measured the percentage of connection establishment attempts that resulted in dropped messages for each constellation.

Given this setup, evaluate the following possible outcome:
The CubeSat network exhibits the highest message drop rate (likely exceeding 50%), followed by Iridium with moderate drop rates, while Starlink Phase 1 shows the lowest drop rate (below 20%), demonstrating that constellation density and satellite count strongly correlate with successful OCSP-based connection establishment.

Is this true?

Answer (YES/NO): NO